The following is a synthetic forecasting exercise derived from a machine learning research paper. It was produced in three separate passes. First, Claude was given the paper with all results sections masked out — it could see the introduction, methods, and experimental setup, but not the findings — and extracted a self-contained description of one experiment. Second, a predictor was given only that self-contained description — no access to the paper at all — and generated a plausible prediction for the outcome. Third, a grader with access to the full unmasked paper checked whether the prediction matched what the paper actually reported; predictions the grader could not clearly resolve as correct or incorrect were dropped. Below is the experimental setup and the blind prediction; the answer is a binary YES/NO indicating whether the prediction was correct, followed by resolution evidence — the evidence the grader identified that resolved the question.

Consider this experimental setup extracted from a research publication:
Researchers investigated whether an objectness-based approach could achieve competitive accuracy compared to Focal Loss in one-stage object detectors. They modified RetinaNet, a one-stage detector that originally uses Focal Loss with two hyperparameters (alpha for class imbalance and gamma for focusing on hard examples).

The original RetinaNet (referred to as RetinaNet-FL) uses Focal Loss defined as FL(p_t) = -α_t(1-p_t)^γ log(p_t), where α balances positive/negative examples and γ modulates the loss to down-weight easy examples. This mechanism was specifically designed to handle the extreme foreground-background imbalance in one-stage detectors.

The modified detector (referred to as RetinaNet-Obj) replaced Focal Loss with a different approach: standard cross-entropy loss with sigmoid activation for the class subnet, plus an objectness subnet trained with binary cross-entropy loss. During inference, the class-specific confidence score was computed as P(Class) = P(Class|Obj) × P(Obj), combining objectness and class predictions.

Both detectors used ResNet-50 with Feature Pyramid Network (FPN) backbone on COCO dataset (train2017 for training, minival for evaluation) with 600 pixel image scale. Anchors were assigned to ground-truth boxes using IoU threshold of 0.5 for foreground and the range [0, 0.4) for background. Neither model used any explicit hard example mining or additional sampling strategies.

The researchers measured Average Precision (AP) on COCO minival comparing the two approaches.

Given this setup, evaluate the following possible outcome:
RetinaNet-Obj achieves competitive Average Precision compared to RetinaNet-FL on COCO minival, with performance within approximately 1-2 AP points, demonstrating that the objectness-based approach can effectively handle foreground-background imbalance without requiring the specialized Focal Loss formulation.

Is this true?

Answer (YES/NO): YES